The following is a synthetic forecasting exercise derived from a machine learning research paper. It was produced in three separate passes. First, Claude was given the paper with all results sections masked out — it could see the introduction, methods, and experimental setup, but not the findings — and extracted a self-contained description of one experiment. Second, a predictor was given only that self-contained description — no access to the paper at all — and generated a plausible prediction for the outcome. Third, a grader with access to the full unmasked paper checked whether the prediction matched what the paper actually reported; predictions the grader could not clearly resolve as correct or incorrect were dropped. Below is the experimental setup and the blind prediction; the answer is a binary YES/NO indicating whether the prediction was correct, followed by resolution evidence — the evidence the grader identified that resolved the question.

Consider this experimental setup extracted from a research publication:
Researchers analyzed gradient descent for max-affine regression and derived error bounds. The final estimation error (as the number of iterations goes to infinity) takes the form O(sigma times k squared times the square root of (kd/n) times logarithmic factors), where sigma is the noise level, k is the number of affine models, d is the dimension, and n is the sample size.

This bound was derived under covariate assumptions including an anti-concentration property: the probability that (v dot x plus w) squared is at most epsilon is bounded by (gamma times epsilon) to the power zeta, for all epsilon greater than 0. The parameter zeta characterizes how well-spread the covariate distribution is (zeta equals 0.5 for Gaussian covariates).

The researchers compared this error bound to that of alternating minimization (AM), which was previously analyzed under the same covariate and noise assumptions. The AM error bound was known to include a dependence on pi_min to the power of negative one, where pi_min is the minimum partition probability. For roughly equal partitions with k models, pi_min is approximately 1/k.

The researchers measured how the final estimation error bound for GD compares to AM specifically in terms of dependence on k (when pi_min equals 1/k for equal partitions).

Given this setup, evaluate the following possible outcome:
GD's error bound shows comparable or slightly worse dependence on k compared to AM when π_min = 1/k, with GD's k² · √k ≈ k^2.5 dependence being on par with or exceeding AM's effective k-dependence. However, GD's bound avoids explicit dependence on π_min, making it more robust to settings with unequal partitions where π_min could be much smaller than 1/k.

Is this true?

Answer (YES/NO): NO